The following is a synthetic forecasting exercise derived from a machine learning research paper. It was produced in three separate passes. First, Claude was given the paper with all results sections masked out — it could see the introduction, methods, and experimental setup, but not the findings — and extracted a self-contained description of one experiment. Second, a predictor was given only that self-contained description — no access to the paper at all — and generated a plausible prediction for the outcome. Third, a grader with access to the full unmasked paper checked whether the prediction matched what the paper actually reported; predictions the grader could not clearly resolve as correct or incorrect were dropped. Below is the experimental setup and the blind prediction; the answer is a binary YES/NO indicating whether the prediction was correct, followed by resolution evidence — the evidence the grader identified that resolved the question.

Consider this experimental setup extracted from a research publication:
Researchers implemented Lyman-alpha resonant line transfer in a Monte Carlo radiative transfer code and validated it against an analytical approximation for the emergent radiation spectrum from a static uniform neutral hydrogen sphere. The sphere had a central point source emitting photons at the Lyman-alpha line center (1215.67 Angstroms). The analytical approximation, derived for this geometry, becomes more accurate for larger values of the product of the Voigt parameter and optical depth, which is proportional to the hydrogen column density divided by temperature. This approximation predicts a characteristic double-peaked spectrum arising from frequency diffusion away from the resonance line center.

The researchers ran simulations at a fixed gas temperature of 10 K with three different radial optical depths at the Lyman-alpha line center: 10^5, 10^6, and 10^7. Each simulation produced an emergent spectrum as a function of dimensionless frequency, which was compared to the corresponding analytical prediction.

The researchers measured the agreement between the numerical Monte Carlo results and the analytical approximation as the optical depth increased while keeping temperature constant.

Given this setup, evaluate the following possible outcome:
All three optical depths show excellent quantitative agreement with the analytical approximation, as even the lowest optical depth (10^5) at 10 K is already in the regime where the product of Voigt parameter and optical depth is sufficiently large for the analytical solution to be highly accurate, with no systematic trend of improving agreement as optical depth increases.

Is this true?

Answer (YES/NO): NO